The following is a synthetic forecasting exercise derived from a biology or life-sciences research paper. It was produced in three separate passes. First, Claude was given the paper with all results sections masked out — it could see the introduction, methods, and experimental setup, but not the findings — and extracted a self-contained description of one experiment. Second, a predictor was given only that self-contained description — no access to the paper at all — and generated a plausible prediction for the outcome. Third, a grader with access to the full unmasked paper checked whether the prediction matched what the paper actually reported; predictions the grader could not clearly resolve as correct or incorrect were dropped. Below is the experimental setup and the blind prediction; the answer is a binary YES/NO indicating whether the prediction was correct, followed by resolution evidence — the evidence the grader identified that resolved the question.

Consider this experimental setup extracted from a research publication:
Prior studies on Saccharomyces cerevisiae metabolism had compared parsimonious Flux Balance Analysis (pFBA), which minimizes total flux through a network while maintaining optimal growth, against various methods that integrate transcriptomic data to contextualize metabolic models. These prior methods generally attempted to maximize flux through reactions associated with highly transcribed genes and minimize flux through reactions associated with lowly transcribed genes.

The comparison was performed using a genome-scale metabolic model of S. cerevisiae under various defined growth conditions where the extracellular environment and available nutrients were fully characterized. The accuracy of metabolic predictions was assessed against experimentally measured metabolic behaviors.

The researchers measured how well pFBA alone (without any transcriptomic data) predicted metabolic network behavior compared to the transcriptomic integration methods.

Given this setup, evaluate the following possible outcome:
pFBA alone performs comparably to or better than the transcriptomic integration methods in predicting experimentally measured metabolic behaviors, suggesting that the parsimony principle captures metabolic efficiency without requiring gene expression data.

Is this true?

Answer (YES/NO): YES